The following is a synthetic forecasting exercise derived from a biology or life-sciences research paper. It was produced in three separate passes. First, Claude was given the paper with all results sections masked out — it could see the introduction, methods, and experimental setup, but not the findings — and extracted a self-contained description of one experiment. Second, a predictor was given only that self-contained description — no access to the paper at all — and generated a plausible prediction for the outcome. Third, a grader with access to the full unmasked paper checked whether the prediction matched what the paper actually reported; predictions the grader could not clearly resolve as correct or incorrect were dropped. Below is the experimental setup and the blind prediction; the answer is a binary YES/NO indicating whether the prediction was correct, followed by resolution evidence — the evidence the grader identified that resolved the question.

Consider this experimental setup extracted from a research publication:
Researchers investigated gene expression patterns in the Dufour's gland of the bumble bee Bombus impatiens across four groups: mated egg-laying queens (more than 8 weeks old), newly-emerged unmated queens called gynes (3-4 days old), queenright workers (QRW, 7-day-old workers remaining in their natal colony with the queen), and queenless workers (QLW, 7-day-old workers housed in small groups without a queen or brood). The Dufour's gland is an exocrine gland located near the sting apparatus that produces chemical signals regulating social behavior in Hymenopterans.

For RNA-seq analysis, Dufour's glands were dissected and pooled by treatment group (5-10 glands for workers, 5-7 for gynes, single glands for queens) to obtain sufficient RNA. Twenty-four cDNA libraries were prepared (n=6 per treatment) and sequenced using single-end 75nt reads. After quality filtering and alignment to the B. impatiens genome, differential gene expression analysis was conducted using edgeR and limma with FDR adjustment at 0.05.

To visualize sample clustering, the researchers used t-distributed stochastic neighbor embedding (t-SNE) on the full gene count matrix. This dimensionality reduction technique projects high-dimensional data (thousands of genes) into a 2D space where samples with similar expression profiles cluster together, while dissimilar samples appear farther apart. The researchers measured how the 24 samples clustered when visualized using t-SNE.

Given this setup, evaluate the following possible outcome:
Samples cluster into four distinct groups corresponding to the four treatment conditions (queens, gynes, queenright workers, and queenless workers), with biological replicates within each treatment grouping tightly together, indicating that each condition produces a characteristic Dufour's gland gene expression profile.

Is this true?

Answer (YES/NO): NO